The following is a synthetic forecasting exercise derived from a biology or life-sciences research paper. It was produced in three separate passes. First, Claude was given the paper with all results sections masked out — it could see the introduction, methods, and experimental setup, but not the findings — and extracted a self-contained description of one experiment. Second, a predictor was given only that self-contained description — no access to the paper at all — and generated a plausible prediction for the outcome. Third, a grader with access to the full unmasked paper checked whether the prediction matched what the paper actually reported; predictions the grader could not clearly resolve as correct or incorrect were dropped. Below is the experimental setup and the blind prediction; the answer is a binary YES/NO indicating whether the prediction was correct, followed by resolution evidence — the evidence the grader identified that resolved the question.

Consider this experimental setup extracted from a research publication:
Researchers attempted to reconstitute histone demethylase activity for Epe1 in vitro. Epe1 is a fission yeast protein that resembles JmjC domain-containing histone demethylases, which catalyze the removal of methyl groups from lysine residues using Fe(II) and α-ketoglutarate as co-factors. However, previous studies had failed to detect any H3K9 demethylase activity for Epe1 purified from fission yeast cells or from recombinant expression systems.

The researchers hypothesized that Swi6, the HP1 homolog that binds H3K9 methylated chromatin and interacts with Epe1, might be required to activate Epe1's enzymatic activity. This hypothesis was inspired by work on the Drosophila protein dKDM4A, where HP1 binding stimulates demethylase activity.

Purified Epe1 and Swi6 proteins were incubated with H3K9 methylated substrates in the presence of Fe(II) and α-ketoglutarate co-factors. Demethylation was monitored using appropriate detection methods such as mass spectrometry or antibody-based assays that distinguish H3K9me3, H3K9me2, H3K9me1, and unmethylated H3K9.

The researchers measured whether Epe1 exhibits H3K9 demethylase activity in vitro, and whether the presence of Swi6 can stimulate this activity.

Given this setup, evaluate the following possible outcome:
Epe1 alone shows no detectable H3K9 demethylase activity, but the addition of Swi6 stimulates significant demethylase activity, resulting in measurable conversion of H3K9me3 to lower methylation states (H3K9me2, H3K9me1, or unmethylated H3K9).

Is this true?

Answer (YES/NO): NO